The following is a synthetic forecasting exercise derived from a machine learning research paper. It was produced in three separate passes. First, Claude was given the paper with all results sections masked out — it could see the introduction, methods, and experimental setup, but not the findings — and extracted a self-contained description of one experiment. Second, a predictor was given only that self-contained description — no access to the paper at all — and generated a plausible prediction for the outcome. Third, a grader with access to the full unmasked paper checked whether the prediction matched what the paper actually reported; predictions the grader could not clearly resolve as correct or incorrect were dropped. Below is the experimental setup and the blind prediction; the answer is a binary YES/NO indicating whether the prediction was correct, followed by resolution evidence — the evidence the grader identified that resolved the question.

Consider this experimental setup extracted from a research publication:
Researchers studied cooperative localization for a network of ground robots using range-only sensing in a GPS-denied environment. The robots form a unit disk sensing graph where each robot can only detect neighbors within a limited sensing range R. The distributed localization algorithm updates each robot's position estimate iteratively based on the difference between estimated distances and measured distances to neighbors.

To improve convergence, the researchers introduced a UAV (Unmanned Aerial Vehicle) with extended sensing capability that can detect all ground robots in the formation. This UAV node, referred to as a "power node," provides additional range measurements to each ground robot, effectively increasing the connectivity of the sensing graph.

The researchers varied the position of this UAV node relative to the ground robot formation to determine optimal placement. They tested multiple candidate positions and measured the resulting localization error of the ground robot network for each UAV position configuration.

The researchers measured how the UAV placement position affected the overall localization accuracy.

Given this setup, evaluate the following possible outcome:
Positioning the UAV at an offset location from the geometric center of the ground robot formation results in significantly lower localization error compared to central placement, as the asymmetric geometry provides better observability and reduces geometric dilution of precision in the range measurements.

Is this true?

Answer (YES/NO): YES